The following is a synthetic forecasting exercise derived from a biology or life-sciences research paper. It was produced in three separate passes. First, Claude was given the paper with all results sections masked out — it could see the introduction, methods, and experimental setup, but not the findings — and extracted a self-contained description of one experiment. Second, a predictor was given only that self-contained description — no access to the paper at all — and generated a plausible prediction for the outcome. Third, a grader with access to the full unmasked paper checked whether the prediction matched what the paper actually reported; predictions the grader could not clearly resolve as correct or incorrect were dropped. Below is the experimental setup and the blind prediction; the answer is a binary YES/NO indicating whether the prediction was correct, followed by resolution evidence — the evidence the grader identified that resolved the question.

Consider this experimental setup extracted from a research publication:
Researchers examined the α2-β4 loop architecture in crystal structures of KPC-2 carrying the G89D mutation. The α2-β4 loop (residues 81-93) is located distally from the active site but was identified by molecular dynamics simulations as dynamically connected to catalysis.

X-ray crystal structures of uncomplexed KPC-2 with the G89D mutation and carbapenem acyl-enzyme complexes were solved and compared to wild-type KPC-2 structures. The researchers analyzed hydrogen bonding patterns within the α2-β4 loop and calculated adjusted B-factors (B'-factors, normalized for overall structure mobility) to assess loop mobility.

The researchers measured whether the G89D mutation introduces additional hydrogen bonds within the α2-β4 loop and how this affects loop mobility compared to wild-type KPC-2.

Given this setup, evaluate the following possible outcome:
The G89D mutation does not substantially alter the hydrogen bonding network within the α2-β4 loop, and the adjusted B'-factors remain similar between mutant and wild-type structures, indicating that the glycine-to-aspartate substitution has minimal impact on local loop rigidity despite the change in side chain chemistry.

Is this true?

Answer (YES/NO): NO